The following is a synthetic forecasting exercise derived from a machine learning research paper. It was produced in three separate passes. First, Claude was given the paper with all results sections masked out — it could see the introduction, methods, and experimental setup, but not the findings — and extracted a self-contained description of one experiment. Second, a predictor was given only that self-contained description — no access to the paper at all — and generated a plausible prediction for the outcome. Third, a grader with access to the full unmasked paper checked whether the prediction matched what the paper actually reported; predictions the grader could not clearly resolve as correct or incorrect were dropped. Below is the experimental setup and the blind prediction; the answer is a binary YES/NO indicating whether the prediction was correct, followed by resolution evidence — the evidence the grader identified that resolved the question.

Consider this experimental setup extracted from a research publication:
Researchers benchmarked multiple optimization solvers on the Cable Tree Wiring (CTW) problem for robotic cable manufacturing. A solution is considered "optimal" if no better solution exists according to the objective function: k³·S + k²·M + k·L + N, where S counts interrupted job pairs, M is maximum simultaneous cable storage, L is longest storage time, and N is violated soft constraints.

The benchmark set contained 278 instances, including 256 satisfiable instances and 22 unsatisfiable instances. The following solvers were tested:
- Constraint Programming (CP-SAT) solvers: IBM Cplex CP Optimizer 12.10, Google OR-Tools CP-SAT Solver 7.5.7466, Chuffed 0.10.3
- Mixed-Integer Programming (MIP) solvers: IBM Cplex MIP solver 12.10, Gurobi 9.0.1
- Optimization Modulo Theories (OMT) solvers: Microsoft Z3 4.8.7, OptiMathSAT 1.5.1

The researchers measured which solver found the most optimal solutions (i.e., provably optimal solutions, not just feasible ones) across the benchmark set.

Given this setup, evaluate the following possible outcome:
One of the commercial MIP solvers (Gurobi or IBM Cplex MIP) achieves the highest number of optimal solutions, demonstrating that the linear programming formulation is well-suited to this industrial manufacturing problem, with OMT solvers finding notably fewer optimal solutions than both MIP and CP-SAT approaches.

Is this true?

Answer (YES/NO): NO